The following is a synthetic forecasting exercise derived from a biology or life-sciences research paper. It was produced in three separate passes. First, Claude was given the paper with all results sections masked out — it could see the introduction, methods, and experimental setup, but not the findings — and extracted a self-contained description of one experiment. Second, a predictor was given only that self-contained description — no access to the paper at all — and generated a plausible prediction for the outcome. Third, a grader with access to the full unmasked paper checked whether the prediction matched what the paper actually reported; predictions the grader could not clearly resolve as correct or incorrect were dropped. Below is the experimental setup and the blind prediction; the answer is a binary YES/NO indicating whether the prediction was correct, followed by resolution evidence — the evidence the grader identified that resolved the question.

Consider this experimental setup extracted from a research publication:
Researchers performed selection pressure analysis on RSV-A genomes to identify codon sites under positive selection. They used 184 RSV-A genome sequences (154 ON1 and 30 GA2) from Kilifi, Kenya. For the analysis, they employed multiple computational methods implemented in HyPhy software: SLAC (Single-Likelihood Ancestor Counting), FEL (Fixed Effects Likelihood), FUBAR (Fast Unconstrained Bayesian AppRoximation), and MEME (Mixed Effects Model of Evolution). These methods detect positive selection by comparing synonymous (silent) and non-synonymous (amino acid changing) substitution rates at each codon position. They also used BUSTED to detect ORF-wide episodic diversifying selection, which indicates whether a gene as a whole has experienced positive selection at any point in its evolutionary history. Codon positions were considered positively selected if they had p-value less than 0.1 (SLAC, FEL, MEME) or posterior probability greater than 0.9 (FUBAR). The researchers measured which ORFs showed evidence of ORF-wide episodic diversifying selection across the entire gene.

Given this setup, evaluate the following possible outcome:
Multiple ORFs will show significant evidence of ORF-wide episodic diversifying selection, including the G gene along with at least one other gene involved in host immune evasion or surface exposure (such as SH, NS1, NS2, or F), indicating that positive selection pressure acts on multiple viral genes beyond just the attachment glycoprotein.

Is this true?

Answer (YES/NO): NO